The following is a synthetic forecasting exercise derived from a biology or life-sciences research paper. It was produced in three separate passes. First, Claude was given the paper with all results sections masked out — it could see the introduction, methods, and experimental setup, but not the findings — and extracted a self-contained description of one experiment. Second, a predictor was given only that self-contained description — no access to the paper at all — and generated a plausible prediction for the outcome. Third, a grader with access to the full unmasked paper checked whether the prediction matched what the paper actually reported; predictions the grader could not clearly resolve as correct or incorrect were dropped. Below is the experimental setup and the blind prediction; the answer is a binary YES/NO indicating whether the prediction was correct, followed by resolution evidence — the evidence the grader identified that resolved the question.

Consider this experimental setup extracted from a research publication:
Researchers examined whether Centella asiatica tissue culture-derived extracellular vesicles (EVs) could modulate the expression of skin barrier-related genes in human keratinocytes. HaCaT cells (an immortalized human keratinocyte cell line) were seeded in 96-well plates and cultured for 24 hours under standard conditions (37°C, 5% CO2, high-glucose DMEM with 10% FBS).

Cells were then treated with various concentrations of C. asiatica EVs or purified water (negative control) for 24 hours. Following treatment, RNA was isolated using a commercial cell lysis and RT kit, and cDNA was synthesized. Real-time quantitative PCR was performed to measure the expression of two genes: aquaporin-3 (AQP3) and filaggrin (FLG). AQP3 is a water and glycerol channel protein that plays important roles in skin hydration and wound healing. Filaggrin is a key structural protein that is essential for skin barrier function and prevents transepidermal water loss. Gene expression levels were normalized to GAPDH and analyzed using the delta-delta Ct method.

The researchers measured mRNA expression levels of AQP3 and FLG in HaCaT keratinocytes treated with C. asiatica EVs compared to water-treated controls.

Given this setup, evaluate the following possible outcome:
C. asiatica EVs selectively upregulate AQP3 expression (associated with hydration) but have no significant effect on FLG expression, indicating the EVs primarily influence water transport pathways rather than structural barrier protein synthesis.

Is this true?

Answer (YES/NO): NO